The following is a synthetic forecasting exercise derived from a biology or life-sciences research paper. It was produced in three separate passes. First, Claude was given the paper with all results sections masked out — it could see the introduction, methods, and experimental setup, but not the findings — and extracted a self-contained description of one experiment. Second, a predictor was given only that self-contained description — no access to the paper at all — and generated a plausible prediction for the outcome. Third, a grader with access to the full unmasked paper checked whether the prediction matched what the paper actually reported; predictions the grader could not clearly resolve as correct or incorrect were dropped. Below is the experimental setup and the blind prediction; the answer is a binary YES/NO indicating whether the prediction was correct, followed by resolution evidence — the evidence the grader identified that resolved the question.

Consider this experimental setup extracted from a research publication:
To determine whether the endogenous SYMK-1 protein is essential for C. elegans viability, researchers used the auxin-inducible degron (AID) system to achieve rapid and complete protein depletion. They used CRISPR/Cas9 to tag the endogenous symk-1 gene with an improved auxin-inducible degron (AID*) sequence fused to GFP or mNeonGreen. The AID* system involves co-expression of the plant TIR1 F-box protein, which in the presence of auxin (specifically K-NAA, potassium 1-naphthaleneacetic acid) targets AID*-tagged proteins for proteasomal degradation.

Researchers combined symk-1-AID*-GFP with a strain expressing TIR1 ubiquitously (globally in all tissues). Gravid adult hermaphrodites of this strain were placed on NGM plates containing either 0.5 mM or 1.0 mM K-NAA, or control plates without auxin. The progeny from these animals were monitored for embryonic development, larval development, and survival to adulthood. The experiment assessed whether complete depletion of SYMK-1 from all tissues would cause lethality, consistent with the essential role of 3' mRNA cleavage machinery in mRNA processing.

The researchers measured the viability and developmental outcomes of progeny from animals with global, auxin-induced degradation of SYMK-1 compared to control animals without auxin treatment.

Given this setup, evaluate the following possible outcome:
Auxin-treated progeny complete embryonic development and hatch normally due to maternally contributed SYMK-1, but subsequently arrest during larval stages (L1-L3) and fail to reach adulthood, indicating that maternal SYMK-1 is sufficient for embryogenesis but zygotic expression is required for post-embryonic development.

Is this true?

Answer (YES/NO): NO